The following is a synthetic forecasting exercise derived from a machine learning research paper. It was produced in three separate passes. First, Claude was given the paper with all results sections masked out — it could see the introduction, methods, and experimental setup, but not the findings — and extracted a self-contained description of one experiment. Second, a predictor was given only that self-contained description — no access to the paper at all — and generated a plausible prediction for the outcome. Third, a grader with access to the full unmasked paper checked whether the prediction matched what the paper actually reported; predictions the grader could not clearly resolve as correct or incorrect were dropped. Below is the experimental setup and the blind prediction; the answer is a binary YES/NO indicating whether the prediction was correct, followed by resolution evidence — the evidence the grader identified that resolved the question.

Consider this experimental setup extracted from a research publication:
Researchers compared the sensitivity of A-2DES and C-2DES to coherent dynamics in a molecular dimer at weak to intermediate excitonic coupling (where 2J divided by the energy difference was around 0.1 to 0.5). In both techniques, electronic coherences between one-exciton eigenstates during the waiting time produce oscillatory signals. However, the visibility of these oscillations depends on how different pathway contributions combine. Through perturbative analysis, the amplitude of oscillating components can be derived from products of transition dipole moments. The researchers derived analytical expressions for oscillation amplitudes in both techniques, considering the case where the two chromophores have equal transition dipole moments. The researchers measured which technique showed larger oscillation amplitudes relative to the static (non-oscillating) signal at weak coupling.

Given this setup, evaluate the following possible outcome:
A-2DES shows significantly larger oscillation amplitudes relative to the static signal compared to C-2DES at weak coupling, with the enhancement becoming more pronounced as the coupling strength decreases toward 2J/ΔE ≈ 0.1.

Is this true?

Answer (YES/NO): YES